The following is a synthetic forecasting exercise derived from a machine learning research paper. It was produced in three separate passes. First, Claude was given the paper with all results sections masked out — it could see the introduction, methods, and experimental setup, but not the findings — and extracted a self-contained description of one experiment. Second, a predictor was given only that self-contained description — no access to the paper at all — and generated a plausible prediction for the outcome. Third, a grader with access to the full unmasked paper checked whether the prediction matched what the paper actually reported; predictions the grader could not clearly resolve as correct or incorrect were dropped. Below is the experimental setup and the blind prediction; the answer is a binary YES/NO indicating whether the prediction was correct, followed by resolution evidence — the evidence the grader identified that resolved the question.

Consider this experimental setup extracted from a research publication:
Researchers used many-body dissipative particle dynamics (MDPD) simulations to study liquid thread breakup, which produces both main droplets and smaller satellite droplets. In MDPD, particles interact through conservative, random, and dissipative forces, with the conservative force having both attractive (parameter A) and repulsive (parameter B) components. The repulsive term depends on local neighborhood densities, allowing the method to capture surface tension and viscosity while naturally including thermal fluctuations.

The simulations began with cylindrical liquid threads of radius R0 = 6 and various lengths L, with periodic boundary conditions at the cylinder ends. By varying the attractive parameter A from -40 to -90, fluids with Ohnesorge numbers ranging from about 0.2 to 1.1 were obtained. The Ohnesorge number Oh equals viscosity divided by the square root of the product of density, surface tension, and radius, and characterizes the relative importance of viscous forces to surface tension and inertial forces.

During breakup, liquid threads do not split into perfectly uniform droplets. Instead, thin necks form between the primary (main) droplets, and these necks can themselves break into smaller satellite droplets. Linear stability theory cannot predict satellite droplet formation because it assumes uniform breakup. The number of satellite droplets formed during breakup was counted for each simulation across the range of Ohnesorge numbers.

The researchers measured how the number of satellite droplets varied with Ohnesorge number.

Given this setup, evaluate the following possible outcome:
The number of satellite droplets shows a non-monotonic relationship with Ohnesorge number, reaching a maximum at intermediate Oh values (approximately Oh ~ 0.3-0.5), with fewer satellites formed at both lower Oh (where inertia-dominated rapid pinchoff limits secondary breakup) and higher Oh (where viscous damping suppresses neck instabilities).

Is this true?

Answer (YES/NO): NO